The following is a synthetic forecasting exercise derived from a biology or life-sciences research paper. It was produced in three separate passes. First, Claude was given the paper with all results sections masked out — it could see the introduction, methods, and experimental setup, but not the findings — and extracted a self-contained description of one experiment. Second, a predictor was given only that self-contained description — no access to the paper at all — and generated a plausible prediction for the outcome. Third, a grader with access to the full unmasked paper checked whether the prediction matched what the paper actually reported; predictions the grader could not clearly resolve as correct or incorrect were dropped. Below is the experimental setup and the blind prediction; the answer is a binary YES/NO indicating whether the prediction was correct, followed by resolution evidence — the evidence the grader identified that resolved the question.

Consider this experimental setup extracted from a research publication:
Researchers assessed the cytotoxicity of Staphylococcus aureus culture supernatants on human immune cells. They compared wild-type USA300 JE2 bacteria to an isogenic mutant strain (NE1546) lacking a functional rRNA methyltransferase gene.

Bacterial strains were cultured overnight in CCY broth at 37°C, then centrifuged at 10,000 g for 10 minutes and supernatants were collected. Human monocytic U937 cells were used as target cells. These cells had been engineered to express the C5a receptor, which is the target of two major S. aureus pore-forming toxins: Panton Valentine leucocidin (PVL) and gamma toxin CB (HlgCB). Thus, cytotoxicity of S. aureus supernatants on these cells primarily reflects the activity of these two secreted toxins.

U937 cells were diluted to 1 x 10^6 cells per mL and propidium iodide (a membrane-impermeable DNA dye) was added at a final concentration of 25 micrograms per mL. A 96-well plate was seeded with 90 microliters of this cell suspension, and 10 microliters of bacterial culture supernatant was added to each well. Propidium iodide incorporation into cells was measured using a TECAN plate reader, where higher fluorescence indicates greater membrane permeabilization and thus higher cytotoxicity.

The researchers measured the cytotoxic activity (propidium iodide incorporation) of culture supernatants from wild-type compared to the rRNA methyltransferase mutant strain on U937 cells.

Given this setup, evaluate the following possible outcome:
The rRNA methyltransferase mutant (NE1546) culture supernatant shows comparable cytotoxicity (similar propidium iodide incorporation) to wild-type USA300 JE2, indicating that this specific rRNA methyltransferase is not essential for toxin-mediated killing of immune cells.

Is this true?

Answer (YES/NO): NO